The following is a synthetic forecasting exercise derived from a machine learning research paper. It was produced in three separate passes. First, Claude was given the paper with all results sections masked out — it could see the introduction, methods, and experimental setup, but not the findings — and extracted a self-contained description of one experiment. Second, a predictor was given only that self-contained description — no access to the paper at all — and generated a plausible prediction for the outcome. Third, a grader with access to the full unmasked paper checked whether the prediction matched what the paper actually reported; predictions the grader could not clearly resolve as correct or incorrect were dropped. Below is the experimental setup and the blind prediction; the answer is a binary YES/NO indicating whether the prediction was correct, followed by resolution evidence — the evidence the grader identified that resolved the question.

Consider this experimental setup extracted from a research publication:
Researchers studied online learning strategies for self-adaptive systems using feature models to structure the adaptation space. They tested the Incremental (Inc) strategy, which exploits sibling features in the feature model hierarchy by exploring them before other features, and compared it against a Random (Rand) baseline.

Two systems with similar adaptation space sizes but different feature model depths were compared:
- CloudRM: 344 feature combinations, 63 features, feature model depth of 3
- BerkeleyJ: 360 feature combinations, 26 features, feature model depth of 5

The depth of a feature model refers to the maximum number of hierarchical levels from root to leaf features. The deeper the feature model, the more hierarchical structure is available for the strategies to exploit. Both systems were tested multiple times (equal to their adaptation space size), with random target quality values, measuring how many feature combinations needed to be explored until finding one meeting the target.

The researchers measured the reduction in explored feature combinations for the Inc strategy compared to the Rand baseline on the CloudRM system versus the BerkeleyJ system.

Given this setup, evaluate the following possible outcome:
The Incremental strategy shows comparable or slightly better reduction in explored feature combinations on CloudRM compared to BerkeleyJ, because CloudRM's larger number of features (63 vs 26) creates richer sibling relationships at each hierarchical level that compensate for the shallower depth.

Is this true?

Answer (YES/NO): NO